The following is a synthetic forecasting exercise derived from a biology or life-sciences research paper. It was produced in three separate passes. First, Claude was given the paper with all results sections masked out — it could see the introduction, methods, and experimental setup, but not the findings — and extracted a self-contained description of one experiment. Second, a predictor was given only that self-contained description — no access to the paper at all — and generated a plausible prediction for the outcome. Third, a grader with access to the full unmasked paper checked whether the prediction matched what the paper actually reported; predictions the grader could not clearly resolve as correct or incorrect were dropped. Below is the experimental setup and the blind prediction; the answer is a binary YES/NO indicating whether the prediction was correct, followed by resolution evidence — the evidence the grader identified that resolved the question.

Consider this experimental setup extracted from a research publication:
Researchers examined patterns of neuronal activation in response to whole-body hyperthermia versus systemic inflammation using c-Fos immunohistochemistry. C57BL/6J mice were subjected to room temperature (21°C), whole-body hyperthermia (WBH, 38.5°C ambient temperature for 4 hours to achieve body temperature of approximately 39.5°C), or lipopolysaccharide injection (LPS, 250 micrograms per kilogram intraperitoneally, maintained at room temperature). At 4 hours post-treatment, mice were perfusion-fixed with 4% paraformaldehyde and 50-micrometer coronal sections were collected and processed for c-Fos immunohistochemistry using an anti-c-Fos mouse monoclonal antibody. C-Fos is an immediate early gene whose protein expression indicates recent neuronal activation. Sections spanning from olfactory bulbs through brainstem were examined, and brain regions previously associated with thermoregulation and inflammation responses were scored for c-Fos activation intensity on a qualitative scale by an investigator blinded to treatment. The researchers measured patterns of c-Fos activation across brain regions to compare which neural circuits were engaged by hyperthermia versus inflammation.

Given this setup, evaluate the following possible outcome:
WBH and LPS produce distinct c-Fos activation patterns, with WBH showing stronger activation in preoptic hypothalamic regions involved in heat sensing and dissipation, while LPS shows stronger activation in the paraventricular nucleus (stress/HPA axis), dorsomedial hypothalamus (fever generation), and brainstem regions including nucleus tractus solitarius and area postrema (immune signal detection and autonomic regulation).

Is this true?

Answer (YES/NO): NO